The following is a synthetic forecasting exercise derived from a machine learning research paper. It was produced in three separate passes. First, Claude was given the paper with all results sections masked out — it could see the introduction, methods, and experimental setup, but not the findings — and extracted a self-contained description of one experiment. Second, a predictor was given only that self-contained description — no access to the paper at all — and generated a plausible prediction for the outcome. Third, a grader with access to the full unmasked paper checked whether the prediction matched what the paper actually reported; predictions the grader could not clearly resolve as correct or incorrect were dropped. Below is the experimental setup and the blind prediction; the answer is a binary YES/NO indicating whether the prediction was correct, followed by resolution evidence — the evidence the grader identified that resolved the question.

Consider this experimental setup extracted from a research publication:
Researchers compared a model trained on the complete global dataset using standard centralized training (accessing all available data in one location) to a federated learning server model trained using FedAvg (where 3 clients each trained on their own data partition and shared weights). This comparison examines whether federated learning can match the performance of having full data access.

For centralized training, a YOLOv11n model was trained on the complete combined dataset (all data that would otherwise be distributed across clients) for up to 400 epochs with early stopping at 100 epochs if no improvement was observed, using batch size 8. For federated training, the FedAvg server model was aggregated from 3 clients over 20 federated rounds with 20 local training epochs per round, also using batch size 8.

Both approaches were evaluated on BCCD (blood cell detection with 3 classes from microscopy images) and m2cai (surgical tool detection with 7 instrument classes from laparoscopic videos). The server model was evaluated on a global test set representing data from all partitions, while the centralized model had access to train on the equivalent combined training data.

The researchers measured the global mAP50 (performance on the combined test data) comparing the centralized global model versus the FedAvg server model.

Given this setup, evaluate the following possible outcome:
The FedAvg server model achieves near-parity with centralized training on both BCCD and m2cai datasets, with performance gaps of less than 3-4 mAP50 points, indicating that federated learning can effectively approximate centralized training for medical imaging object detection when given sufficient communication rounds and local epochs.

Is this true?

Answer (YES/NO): YES